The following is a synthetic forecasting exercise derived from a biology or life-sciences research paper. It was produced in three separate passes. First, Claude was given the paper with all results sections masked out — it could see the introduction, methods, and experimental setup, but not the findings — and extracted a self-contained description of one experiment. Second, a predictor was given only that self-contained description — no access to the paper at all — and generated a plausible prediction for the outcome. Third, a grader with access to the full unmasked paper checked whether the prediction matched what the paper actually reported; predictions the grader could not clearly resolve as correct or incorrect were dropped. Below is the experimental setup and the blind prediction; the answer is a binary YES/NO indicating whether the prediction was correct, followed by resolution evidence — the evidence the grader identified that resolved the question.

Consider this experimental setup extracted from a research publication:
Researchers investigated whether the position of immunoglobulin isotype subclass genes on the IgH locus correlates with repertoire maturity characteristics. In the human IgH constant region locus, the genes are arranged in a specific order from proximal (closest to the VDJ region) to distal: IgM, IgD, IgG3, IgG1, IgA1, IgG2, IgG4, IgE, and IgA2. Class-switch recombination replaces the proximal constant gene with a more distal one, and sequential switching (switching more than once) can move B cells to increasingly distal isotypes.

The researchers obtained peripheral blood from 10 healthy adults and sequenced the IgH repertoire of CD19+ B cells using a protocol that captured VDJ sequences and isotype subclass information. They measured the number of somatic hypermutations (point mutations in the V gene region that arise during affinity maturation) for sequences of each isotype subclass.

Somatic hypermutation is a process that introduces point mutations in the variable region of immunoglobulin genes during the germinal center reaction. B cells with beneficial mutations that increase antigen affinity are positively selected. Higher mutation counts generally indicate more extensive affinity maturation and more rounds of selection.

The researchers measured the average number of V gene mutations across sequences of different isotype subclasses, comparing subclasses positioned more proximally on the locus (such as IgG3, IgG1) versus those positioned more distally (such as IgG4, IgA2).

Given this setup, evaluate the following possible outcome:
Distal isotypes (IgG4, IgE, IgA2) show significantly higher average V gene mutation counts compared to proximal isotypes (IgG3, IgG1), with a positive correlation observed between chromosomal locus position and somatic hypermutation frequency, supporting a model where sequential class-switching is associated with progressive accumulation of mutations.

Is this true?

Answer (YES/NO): NO